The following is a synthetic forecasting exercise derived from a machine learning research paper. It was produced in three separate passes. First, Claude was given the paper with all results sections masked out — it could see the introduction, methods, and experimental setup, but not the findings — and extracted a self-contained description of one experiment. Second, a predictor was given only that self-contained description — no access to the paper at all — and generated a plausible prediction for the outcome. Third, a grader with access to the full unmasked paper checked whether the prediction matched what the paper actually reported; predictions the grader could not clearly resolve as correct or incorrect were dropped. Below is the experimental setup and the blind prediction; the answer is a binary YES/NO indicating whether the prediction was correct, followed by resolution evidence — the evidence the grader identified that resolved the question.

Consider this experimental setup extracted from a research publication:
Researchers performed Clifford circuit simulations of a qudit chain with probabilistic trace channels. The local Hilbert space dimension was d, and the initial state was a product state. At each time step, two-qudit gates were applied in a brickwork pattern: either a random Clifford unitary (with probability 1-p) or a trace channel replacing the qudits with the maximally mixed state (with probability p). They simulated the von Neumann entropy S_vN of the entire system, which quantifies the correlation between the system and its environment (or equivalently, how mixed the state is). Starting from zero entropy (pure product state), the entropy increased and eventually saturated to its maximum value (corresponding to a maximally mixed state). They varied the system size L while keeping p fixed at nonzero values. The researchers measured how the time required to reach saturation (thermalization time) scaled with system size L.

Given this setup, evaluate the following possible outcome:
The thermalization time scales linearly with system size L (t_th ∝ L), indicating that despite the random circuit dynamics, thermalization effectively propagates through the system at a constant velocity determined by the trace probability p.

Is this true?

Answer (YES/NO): NO